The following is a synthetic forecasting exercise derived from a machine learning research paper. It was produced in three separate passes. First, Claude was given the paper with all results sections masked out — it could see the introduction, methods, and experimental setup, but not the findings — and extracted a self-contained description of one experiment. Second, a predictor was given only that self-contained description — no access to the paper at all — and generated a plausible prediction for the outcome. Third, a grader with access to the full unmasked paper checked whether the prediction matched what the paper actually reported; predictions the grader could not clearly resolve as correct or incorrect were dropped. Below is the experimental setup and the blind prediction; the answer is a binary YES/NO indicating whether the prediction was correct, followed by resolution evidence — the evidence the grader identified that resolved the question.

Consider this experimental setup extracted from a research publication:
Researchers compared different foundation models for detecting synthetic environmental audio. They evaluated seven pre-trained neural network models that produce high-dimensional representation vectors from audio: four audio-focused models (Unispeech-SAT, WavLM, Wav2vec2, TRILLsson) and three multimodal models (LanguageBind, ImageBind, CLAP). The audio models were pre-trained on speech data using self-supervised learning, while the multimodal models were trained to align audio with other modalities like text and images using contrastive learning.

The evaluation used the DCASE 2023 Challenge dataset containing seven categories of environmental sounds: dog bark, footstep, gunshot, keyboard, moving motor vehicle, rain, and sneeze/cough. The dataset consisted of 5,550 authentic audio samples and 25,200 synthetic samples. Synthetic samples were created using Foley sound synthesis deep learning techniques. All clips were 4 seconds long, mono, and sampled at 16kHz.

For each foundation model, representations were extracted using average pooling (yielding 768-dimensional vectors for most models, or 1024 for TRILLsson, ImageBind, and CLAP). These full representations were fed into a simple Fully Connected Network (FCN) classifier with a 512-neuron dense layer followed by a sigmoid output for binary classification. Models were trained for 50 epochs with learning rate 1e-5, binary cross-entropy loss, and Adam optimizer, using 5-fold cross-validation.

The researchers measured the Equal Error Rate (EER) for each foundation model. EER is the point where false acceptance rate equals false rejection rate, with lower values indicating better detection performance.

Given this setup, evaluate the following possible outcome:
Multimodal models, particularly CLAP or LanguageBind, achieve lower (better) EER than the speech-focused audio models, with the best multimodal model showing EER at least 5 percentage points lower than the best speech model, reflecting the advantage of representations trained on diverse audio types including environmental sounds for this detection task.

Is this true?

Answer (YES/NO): NO